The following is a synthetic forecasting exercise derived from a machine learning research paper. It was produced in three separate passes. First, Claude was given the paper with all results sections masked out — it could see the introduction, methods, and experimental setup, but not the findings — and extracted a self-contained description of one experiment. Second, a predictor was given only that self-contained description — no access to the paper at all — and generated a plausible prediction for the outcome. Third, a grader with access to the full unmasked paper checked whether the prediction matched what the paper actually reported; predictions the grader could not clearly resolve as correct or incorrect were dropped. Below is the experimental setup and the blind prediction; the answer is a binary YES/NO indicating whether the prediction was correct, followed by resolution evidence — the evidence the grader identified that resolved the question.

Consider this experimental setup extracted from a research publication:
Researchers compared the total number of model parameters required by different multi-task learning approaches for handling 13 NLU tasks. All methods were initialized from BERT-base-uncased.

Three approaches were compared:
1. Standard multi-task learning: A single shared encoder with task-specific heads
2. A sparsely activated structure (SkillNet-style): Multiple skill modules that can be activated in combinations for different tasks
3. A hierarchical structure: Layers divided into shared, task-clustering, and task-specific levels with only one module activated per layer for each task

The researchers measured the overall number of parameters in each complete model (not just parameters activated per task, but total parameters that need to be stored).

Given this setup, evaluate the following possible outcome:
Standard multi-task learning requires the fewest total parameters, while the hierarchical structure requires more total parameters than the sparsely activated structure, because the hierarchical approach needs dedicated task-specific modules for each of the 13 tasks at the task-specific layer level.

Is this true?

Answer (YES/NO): NO